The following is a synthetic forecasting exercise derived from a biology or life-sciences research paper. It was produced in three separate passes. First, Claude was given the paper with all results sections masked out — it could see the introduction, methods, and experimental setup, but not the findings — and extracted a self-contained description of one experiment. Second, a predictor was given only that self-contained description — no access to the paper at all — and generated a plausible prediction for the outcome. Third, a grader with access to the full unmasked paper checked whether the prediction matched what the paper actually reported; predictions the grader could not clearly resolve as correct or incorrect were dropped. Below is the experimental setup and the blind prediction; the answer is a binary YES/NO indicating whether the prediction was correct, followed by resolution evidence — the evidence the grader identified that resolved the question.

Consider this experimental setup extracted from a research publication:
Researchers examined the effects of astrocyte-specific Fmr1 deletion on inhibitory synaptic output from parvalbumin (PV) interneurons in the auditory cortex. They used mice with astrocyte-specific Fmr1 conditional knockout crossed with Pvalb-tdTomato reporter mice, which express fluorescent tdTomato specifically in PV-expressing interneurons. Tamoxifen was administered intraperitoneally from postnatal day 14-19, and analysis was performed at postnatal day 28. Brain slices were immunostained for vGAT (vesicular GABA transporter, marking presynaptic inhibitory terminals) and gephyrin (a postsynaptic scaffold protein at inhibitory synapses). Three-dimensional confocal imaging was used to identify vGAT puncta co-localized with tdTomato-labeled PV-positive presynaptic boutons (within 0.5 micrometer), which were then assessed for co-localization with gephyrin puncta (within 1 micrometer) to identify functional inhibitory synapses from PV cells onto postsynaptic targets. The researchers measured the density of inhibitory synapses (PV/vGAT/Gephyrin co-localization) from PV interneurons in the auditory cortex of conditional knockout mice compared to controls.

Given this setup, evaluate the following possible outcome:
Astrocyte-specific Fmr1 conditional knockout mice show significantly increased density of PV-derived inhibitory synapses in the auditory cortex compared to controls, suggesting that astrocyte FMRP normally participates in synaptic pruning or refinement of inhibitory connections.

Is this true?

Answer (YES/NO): NO